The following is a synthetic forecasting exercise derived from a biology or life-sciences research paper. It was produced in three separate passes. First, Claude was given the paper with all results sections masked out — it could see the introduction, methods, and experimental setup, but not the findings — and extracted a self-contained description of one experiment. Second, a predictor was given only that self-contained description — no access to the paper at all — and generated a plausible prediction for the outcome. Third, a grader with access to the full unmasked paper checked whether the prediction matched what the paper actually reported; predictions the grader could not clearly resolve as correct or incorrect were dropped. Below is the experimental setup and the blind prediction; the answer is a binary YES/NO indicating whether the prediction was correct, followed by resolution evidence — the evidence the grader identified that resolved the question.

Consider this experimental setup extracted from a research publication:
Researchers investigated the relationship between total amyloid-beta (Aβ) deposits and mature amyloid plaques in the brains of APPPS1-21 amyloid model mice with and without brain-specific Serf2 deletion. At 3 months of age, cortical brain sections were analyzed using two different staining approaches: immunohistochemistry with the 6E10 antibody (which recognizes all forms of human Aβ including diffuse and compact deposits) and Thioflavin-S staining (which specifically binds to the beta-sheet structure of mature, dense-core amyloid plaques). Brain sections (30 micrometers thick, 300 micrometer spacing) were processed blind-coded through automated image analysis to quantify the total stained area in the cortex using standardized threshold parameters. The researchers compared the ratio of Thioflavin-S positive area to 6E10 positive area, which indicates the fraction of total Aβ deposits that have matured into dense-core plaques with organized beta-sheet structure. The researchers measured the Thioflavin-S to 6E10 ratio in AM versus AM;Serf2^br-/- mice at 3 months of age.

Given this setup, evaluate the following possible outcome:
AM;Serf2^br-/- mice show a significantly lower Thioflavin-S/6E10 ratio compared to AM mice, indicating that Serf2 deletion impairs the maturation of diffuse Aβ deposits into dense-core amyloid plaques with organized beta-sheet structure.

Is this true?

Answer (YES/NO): NO